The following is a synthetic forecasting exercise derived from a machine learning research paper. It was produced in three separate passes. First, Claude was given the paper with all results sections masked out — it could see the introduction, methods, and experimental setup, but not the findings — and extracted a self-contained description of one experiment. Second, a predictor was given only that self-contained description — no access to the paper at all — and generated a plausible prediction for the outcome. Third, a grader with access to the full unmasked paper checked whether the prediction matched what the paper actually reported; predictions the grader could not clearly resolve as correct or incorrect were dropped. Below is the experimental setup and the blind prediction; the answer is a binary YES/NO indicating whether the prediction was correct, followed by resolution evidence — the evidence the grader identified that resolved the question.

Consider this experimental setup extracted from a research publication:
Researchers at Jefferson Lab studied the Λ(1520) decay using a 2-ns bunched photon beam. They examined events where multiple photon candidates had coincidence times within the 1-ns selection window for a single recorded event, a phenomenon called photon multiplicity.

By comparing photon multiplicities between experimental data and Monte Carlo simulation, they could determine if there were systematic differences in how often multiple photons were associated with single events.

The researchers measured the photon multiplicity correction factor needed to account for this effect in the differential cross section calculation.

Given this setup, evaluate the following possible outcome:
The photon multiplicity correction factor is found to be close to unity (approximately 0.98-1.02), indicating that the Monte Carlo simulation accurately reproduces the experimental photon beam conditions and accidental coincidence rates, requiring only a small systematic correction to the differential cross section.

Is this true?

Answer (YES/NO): NO